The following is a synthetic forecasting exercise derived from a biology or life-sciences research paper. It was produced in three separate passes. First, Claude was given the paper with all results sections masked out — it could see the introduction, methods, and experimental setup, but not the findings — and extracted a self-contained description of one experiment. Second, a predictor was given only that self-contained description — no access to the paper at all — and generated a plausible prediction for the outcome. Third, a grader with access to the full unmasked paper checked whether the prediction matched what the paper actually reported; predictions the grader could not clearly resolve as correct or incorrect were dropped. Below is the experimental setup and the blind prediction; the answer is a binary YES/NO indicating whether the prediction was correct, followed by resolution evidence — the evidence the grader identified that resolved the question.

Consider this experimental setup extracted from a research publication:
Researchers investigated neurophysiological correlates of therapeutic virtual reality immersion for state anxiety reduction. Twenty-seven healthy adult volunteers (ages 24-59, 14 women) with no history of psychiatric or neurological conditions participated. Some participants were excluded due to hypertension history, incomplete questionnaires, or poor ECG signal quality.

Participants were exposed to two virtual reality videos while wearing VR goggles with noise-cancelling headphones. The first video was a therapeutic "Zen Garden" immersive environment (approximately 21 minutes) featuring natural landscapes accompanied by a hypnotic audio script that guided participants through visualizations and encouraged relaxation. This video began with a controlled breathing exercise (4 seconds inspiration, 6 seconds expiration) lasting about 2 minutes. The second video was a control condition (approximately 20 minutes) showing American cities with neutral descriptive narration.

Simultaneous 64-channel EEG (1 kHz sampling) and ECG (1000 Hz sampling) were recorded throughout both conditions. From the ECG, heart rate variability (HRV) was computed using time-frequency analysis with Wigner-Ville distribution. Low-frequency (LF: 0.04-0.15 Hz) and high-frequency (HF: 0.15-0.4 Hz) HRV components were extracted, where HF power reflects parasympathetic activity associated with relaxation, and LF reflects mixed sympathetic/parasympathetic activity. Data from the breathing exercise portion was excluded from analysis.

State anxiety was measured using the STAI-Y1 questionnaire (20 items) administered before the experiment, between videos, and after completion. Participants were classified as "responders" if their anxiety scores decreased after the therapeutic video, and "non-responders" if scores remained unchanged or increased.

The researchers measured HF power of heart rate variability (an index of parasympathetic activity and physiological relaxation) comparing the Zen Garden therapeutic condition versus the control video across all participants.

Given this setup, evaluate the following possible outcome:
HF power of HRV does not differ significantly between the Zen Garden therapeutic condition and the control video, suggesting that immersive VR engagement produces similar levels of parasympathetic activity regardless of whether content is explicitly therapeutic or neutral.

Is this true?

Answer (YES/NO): NO